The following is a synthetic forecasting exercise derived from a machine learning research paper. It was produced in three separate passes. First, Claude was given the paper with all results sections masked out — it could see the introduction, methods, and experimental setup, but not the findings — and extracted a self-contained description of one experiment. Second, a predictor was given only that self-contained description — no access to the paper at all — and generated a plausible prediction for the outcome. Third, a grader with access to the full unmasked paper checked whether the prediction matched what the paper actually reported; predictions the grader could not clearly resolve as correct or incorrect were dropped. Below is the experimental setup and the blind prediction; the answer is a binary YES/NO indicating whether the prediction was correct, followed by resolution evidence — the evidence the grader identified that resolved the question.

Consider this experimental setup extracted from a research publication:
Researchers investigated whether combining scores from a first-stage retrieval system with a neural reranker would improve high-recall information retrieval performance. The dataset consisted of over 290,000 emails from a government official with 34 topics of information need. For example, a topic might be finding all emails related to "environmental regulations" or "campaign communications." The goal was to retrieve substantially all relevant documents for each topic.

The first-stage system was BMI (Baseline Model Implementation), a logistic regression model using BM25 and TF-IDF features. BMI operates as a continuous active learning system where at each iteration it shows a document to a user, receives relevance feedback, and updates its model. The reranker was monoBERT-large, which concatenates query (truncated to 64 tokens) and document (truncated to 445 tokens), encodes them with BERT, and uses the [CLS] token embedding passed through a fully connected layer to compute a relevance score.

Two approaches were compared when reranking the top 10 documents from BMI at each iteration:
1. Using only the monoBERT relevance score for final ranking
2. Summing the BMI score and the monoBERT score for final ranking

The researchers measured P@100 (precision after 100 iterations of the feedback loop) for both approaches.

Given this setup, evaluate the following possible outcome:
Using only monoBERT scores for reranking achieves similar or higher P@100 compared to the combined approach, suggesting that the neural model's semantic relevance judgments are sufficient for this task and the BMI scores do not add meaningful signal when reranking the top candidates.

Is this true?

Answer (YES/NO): NO